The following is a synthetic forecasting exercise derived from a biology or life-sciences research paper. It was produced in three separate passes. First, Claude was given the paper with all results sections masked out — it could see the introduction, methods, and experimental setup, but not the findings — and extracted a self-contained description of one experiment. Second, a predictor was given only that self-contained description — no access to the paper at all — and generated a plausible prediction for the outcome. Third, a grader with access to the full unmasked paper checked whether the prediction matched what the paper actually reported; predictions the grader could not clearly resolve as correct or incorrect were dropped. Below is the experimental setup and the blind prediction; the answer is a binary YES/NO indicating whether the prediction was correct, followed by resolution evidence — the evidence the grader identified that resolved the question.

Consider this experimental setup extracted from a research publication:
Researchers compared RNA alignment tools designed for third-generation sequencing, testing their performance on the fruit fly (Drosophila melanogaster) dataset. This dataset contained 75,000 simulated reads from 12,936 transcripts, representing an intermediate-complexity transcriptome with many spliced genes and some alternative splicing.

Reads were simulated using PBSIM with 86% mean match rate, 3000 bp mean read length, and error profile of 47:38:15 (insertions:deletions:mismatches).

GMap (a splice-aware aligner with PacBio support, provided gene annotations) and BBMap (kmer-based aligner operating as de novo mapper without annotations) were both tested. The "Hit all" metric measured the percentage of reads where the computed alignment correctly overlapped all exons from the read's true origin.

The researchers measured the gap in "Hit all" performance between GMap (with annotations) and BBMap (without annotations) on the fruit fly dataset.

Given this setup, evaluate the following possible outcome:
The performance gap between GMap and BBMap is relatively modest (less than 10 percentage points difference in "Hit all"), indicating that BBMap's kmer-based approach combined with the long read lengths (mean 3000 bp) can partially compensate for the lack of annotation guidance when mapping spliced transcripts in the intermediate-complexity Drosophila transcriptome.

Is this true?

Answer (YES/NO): NO